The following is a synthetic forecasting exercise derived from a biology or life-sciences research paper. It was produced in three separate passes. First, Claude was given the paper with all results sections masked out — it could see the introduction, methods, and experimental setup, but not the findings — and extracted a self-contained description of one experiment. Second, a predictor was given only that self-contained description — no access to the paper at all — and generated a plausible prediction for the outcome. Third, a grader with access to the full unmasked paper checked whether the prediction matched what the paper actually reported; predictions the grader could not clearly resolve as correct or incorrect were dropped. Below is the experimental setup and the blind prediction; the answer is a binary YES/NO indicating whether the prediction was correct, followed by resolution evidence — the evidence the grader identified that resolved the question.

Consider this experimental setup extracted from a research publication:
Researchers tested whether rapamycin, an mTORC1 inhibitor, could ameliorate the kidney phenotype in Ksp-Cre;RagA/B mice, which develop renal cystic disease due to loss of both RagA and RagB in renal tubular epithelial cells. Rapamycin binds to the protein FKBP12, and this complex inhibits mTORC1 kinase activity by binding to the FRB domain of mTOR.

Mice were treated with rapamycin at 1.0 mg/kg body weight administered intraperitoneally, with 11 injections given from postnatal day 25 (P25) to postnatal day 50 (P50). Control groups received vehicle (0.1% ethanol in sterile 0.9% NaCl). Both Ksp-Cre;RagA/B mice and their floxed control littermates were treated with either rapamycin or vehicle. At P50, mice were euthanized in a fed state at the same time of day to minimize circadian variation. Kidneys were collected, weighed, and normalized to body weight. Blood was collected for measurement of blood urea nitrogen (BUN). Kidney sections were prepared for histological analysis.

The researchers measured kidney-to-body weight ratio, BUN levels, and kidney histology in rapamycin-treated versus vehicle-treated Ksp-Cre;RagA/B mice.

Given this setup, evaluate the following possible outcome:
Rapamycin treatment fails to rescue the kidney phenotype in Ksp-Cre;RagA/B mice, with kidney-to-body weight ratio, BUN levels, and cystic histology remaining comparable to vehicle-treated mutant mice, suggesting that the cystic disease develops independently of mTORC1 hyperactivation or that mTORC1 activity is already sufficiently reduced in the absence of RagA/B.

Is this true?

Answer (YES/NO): YES